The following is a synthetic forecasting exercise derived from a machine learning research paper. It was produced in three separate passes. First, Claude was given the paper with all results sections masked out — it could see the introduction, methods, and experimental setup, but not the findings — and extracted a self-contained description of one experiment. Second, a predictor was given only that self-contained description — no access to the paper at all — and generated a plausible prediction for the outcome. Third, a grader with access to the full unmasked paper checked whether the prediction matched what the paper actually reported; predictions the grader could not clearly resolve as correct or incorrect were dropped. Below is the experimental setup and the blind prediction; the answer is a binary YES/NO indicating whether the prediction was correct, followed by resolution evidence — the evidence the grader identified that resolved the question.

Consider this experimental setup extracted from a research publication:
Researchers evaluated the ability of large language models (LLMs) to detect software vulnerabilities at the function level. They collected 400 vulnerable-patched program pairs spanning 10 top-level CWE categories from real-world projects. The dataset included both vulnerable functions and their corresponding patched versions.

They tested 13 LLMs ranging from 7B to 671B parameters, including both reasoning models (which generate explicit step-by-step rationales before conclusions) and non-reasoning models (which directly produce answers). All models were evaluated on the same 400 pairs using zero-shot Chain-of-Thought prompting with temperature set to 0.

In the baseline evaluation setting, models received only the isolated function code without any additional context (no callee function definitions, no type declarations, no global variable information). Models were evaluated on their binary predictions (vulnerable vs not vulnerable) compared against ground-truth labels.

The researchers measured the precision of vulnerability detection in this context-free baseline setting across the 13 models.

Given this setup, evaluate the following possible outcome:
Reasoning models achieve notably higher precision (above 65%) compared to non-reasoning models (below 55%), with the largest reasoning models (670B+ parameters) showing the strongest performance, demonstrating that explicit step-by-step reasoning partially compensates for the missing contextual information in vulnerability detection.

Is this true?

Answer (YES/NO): NO